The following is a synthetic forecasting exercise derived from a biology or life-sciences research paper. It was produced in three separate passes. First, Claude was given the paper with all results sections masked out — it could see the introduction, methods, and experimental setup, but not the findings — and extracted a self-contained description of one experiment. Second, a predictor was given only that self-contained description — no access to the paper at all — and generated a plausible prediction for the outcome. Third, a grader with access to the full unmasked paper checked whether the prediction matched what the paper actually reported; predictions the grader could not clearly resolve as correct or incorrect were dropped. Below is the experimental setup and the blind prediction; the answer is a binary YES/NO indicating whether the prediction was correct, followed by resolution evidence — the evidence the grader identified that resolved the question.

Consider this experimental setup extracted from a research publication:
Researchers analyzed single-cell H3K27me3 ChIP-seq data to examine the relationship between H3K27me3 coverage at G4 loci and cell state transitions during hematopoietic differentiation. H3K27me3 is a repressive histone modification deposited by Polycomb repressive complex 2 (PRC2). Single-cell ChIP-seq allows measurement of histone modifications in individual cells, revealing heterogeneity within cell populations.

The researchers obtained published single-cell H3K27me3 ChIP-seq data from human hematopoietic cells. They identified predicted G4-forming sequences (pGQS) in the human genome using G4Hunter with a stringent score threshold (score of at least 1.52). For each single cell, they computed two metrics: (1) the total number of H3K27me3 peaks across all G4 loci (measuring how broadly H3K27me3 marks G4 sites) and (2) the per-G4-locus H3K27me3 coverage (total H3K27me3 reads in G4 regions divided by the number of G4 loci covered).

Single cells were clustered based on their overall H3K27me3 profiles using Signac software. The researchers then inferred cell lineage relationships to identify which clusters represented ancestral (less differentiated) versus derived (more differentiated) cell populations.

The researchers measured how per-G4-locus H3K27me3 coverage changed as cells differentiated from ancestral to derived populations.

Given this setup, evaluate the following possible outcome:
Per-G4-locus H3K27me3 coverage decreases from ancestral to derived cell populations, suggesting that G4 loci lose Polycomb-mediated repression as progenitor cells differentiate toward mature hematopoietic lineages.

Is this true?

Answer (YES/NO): YES